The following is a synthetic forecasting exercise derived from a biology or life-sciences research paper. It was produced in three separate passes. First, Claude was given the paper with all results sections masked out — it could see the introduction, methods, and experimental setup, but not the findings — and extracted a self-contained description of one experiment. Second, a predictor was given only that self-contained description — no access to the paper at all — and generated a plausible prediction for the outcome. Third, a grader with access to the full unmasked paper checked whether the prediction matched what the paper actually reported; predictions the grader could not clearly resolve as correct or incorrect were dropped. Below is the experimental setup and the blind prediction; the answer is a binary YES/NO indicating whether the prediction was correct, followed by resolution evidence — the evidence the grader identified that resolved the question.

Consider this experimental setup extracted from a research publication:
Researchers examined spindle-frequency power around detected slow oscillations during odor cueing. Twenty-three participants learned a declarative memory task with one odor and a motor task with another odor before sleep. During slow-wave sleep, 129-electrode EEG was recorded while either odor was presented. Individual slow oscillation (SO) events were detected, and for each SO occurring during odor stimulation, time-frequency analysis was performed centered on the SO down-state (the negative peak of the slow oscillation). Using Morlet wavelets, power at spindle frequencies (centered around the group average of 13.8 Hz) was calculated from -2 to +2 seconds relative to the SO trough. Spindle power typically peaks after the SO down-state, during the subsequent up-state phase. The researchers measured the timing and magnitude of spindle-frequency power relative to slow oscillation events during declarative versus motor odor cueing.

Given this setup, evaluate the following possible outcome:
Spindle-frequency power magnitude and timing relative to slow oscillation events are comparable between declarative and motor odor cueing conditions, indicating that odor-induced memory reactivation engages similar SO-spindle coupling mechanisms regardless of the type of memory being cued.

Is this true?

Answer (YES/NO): NO